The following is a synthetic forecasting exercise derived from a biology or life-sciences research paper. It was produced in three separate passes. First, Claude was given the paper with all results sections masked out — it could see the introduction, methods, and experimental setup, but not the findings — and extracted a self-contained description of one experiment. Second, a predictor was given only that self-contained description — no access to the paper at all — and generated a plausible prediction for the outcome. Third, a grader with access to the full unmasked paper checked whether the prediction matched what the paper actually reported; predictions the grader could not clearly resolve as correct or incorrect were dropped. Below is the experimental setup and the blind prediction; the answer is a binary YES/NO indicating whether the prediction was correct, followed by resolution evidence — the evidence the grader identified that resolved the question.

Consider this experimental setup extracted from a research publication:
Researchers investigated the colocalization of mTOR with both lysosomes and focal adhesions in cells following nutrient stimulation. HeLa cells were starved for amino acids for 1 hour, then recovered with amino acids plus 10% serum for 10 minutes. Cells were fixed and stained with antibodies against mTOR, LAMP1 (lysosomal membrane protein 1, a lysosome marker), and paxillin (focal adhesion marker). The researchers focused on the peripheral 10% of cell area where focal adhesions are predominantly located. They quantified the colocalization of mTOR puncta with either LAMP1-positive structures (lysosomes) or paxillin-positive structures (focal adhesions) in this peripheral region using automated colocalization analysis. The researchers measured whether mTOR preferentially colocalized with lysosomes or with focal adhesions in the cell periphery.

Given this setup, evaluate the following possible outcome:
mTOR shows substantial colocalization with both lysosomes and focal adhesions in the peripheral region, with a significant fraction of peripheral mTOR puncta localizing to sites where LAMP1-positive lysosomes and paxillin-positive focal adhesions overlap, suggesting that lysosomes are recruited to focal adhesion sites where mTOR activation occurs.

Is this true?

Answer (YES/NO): YES